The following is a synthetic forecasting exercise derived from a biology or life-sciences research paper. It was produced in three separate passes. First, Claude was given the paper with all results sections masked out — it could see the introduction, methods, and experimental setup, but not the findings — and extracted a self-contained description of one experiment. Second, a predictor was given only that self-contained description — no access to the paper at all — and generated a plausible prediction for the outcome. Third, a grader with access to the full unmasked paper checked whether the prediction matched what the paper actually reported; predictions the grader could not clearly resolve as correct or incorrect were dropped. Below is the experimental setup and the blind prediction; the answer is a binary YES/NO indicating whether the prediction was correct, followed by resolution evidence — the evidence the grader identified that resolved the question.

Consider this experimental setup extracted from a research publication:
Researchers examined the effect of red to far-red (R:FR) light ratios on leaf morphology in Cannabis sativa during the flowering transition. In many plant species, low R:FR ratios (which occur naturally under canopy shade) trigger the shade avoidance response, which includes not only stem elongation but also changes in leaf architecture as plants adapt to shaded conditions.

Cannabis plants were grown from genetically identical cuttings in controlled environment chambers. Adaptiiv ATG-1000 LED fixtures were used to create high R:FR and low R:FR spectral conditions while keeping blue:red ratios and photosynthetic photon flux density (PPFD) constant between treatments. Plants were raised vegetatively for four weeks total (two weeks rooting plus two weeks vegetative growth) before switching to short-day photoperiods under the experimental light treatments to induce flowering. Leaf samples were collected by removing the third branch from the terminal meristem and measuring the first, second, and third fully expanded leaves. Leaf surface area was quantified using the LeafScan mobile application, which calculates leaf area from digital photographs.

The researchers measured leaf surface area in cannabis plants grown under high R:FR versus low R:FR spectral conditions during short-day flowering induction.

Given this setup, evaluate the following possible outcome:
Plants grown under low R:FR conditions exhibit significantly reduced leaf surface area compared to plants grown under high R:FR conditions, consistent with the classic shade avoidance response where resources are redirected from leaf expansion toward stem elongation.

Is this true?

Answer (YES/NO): NO